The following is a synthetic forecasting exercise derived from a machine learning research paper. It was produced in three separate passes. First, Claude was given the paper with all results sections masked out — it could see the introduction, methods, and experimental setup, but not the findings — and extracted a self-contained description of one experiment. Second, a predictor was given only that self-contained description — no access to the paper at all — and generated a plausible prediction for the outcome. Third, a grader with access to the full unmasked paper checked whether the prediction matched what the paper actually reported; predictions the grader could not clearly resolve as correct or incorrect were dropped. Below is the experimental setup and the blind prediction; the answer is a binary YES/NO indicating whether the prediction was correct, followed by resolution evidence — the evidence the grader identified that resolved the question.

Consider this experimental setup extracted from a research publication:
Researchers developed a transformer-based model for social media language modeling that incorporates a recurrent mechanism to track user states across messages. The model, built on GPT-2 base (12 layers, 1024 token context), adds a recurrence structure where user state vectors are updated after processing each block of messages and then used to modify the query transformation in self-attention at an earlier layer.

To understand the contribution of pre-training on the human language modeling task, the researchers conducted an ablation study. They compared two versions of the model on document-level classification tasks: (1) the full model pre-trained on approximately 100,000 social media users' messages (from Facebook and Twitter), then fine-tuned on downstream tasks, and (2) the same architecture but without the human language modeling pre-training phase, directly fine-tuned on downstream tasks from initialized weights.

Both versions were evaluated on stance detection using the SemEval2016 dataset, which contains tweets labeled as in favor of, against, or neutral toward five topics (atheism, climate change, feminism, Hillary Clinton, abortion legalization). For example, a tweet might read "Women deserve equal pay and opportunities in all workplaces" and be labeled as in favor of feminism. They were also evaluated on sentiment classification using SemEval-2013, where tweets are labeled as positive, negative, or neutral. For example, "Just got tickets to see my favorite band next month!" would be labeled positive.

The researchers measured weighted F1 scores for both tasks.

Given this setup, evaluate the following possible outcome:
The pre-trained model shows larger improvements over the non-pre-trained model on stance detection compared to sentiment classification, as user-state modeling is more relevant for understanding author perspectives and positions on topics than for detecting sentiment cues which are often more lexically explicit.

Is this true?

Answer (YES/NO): NO